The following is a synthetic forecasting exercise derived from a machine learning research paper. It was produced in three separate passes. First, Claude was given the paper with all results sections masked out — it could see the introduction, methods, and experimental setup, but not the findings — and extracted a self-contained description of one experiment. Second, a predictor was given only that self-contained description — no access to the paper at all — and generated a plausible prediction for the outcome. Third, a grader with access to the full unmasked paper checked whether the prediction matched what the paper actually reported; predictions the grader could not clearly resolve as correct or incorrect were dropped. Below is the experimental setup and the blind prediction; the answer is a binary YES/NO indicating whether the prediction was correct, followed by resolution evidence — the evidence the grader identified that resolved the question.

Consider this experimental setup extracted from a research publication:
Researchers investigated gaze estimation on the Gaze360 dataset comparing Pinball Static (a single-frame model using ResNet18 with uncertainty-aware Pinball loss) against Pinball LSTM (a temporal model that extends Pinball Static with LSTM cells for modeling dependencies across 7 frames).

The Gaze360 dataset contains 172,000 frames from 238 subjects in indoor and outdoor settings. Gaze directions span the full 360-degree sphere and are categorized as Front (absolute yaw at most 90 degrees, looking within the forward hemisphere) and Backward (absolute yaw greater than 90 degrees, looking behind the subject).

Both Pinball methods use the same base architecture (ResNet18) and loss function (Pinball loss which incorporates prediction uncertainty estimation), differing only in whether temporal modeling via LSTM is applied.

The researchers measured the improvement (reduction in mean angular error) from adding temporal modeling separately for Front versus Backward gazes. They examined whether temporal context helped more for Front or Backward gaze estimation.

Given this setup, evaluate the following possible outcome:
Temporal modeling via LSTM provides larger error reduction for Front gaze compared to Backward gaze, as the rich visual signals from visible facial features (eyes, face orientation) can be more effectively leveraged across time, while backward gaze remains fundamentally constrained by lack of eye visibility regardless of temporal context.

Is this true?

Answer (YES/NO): NO